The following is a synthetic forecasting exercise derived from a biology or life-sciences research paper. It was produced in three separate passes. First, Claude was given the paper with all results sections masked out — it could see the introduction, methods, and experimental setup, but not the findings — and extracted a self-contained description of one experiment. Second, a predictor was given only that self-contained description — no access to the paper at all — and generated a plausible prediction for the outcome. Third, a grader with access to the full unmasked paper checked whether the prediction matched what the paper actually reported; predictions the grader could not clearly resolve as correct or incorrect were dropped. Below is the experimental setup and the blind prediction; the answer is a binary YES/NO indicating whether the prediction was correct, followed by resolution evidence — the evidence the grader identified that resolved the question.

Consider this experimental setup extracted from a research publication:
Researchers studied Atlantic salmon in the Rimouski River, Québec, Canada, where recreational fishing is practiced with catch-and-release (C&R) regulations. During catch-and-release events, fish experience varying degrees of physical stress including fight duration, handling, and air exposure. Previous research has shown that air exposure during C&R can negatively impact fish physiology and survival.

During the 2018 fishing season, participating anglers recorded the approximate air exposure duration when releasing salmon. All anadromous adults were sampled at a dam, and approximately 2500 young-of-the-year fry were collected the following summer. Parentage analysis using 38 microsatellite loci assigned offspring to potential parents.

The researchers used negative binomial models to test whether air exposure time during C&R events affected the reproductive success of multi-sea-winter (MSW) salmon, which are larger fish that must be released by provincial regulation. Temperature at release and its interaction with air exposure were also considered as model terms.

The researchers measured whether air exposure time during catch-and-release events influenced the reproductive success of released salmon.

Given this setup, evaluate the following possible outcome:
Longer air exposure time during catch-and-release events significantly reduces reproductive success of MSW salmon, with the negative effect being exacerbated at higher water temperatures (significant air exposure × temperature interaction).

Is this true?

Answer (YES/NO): NO